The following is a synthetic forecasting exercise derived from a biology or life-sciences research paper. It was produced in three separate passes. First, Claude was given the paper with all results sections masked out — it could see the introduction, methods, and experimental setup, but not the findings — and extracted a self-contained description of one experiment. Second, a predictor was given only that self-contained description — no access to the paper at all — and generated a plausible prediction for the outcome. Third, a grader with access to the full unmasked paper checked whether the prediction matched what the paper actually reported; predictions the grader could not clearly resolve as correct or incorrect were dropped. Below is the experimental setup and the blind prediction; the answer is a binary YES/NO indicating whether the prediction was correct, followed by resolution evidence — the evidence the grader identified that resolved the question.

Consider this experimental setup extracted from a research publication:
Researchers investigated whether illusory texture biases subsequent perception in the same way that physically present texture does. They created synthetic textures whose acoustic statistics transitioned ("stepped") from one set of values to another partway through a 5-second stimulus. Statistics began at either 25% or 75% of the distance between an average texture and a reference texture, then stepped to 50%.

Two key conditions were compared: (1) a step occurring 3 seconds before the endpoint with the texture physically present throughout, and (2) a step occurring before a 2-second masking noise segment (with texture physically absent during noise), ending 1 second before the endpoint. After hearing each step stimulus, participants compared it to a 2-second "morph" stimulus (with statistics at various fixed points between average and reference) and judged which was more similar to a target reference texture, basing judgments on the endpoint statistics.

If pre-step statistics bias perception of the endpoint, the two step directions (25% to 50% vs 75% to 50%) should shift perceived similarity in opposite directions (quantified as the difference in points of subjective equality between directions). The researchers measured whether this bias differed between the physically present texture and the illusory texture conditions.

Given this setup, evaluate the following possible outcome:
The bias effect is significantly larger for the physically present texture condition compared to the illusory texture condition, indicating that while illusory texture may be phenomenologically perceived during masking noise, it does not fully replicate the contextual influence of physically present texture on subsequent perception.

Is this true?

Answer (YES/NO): NO